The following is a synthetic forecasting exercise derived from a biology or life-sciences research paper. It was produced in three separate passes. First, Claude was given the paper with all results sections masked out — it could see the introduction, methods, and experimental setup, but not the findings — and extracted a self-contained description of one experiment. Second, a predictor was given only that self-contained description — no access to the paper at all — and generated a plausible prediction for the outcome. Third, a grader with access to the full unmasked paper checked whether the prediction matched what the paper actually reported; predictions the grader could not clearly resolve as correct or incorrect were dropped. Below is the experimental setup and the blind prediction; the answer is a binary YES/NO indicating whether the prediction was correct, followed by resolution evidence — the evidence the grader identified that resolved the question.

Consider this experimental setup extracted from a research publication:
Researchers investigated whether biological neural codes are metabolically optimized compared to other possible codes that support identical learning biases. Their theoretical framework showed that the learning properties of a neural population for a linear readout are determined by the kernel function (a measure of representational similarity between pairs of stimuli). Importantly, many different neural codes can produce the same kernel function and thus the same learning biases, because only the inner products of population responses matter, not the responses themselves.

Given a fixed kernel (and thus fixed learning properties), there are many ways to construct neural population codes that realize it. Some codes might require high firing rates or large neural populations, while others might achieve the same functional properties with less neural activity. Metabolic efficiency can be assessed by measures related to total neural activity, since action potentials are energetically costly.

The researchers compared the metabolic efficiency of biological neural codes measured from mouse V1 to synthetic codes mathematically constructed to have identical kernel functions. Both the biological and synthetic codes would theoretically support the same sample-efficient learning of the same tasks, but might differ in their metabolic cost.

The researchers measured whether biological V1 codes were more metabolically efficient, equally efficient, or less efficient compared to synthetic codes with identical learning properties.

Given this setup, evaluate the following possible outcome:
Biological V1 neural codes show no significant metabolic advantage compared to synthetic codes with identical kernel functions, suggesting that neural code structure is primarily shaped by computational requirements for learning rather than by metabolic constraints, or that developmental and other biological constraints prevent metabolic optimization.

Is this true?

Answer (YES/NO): NO